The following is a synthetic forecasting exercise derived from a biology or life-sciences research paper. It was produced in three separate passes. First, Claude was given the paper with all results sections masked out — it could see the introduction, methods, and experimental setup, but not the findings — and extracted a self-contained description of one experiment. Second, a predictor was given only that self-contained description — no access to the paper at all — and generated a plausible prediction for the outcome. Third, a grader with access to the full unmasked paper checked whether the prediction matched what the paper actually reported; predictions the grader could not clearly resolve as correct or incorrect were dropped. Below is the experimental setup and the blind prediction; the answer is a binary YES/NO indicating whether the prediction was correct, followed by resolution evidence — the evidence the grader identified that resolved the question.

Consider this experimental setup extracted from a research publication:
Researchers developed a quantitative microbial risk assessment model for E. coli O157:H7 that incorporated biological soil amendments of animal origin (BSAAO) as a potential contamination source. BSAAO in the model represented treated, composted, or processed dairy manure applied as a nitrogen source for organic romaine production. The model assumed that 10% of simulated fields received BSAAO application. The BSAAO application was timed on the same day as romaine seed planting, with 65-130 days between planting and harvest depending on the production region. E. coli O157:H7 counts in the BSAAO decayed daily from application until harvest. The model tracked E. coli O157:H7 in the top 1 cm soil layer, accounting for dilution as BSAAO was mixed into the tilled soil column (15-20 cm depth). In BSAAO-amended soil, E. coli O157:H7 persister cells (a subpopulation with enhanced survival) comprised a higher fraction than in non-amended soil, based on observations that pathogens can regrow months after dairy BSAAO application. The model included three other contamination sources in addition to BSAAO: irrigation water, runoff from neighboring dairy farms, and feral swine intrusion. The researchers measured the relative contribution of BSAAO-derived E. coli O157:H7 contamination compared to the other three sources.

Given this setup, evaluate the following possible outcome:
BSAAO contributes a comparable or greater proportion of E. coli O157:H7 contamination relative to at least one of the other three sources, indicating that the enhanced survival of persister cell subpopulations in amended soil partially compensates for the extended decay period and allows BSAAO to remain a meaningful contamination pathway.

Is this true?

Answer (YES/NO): NO